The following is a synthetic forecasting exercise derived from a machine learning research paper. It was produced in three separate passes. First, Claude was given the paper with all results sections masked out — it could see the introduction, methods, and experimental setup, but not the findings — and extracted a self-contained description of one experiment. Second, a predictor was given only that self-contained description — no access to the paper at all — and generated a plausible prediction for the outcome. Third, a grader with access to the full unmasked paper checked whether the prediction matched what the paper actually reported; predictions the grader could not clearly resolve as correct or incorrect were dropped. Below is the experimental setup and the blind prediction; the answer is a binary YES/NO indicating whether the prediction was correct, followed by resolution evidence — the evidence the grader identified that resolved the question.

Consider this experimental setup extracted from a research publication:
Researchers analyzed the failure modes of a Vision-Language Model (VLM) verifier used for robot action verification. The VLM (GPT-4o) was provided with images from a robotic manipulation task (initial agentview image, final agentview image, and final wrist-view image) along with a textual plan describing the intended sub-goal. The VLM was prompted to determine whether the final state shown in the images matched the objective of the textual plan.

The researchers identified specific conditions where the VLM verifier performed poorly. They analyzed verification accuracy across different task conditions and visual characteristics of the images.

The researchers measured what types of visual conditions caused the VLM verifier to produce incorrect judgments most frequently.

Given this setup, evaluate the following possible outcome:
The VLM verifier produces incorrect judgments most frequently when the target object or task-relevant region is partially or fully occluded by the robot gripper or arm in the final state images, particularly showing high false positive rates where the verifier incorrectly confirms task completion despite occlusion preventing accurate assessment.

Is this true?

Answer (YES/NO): NO